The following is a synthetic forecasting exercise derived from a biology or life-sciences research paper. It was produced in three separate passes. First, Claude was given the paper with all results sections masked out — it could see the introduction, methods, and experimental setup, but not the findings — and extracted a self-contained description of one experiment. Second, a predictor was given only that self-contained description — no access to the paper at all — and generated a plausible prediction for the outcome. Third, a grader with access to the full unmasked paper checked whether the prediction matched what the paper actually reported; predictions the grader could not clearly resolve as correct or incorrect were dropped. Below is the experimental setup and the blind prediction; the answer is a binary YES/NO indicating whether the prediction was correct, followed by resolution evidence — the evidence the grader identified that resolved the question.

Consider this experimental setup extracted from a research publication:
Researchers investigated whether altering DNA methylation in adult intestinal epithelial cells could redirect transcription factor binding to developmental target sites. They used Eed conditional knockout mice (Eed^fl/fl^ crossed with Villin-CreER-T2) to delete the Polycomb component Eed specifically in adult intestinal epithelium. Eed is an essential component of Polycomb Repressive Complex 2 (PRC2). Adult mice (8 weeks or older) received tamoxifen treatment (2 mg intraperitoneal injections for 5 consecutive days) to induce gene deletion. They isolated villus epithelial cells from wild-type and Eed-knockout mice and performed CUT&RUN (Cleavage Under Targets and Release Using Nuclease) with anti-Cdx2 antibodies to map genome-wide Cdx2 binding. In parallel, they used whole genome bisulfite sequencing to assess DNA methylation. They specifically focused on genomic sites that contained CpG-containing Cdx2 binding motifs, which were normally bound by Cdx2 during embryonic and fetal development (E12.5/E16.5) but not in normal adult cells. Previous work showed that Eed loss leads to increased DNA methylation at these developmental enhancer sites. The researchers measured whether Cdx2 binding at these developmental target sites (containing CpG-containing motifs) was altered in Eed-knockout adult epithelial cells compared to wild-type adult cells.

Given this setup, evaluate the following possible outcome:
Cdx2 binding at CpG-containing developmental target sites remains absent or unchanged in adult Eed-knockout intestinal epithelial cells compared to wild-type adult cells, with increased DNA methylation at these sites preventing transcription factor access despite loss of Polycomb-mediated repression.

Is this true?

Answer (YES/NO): NO